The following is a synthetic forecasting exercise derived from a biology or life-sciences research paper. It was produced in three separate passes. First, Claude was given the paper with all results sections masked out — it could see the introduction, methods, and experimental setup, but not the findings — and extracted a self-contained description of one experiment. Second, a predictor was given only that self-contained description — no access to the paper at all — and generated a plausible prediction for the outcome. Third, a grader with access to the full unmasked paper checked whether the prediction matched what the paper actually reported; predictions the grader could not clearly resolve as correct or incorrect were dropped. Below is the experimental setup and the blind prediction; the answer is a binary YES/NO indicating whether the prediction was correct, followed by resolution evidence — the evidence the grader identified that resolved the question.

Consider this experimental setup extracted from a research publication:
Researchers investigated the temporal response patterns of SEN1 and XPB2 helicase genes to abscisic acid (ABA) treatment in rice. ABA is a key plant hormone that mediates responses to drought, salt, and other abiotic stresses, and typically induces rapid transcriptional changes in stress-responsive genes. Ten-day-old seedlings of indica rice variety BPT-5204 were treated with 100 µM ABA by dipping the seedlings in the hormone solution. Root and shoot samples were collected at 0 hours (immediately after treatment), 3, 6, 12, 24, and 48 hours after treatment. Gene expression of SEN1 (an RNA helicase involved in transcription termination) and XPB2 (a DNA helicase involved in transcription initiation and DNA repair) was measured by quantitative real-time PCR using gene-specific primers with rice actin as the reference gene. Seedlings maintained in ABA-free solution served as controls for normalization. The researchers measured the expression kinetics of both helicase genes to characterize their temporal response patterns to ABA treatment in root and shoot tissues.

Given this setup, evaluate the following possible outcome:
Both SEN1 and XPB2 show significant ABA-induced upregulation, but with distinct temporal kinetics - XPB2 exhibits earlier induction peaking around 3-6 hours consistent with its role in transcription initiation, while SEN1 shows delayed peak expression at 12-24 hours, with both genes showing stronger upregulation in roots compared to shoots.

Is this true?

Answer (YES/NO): NO